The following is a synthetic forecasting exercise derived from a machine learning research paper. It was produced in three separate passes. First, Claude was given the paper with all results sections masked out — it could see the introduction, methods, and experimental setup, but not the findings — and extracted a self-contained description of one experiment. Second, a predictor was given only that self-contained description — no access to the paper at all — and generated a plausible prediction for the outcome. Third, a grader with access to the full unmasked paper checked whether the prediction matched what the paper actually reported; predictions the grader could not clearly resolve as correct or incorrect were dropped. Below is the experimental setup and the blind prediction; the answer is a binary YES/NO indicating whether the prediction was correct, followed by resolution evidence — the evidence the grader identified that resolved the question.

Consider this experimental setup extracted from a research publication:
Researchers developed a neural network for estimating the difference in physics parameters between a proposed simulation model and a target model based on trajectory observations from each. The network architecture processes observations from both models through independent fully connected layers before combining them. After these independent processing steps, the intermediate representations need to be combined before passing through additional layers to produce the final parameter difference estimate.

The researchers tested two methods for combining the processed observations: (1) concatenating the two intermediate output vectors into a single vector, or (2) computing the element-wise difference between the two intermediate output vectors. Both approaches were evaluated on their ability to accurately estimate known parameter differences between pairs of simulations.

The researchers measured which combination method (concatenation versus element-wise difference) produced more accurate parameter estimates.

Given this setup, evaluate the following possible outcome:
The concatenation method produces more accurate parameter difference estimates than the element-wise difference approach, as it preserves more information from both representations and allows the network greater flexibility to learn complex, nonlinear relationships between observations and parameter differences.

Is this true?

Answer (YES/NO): YES